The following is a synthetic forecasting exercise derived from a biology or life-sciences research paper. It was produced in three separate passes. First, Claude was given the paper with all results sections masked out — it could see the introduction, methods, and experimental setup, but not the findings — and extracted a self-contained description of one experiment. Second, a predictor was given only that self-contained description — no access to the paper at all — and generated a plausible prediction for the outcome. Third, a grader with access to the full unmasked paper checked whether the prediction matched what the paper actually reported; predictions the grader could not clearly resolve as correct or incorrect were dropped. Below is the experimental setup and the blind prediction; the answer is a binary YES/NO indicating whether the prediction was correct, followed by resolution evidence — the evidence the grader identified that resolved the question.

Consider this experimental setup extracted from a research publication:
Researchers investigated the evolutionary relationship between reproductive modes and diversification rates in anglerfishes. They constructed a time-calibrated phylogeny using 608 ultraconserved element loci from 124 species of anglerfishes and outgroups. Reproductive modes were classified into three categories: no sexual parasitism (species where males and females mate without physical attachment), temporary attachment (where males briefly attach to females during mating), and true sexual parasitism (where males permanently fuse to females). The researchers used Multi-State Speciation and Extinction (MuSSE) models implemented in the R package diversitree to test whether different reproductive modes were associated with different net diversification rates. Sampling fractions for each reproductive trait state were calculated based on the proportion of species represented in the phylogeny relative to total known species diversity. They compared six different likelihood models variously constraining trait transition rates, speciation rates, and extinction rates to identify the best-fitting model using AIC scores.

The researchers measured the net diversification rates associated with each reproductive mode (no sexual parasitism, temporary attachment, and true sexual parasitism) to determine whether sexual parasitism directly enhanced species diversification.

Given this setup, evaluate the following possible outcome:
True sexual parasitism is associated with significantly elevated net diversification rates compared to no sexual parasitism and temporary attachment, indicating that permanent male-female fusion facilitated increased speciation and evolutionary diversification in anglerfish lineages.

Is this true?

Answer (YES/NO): NO